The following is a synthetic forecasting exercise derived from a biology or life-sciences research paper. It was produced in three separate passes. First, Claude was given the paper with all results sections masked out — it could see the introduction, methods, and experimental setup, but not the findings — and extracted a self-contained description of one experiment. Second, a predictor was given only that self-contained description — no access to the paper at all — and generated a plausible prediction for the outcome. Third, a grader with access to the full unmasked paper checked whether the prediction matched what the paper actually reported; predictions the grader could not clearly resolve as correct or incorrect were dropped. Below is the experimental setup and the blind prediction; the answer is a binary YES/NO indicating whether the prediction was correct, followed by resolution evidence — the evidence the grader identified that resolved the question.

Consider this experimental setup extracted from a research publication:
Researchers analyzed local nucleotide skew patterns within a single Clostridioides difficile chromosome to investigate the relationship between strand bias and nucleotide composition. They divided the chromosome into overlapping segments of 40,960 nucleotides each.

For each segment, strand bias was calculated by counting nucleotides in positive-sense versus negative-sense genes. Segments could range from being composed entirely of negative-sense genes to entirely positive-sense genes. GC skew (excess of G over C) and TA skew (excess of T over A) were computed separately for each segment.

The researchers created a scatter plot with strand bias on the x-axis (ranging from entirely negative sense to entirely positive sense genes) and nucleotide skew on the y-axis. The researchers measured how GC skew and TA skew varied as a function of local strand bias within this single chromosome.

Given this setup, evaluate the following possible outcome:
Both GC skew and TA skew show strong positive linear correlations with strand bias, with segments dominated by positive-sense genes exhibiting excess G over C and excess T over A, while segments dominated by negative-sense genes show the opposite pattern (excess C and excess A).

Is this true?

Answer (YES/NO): NO